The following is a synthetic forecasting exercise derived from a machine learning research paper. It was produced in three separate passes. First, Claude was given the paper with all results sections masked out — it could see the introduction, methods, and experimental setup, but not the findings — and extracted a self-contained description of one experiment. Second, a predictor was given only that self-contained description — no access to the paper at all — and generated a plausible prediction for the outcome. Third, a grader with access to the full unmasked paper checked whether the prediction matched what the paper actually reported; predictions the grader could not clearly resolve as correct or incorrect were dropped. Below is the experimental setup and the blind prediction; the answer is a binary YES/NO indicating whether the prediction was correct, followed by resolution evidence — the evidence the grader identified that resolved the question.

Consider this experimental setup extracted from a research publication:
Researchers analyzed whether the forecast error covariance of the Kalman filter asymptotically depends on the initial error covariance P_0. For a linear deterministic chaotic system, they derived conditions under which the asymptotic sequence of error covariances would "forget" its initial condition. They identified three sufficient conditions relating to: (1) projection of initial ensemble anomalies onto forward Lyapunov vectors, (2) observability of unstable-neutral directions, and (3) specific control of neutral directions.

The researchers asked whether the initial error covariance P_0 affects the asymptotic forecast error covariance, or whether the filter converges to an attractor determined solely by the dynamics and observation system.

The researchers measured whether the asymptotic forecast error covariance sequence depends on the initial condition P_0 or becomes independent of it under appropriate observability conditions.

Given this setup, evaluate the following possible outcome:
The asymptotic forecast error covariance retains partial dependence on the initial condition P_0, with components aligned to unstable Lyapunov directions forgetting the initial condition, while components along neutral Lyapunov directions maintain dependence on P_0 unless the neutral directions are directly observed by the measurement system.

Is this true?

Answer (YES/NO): NO